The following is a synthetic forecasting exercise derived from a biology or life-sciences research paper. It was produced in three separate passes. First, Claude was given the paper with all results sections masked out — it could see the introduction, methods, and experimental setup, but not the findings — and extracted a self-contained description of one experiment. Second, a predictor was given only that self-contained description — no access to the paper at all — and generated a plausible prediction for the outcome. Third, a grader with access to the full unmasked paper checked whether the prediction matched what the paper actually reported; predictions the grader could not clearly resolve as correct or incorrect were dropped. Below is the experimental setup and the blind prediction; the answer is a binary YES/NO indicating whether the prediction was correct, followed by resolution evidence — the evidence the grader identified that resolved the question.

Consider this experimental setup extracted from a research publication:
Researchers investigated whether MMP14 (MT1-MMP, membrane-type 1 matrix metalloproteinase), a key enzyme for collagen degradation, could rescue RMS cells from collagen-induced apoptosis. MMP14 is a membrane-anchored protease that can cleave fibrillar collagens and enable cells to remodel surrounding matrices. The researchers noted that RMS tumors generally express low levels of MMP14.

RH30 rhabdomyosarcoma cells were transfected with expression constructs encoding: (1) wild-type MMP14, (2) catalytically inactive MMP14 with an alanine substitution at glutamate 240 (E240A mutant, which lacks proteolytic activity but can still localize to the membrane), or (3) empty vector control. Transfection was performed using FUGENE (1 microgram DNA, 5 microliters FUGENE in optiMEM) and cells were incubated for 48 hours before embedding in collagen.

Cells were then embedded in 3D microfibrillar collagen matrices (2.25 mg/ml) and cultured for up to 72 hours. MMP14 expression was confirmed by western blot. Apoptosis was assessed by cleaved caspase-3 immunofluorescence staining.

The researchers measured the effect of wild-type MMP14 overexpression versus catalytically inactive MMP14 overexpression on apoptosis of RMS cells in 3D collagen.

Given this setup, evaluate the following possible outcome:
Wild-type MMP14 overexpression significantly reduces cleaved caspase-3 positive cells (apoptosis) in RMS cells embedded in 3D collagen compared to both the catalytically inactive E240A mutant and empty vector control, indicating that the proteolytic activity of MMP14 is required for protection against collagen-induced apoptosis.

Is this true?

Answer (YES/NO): NO